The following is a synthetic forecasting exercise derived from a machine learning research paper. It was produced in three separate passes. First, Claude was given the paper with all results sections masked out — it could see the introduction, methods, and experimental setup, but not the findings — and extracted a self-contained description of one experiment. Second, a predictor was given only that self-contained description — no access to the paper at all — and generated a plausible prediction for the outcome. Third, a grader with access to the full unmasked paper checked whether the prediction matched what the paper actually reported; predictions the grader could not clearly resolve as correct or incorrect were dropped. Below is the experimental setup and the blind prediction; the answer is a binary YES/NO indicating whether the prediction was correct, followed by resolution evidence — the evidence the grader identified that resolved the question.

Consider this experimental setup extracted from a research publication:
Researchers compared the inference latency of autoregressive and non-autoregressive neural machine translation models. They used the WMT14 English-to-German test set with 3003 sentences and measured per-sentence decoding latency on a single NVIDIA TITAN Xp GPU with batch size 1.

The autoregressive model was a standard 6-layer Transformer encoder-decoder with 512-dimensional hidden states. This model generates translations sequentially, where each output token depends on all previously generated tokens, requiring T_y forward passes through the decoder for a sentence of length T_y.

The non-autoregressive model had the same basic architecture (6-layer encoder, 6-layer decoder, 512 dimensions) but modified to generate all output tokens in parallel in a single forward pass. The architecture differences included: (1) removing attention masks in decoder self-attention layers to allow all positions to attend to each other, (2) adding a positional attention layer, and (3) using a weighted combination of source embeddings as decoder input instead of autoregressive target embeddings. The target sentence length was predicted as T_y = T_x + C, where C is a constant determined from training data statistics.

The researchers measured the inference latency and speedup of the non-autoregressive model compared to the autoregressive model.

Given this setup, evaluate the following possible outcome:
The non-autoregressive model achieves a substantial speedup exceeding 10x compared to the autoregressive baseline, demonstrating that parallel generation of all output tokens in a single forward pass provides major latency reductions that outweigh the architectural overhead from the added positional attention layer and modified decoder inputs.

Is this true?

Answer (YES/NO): YES